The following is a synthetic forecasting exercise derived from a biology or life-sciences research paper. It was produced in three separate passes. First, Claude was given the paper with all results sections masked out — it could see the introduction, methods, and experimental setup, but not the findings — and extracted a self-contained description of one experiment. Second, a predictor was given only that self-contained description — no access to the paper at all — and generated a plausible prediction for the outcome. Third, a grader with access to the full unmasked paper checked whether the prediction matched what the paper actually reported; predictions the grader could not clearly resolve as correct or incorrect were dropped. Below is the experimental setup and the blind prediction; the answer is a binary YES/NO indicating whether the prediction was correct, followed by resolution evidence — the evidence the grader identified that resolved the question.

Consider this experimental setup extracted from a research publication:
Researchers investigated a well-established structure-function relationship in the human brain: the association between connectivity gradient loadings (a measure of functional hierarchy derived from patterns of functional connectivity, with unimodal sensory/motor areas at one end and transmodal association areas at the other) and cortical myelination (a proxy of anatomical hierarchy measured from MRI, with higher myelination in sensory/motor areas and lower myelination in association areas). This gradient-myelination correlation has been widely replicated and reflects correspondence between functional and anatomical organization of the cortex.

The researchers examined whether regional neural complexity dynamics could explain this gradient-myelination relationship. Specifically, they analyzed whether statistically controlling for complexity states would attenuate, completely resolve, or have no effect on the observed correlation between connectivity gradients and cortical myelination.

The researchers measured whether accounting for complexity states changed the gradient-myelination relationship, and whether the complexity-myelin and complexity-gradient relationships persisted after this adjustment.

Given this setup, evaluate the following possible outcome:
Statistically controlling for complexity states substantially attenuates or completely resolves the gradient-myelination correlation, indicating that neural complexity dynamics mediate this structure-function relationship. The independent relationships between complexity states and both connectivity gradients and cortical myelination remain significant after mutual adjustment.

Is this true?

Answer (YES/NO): YES